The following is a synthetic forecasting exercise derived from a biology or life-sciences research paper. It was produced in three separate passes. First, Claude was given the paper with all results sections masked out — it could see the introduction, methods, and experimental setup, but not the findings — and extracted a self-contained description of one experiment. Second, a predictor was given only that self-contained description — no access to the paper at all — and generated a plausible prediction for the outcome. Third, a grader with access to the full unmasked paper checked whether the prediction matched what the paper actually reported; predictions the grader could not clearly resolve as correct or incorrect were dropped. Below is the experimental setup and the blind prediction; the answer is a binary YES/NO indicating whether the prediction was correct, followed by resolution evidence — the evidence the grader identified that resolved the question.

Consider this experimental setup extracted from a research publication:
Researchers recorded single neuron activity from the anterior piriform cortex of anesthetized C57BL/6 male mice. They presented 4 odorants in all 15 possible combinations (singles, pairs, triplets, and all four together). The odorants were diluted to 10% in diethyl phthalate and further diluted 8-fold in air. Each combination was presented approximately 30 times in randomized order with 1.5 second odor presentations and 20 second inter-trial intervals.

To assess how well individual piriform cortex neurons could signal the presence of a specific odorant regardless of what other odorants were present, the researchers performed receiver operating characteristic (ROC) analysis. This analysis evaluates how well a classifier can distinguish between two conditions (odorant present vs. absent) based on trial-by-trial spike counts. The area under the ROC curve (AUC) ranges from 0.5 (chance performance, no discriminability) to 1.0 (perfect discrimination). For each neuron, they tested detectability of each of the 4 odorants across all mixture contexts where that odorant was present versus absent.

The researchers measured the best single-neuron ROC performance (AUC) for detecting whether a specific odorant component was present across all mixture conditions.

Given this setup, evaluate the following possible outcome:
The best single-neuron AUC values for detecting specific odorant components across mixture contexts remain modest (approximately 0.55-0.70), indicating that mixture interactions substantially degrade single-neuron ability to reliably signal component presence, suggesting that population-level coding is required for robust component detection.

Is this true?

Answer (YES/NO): NO